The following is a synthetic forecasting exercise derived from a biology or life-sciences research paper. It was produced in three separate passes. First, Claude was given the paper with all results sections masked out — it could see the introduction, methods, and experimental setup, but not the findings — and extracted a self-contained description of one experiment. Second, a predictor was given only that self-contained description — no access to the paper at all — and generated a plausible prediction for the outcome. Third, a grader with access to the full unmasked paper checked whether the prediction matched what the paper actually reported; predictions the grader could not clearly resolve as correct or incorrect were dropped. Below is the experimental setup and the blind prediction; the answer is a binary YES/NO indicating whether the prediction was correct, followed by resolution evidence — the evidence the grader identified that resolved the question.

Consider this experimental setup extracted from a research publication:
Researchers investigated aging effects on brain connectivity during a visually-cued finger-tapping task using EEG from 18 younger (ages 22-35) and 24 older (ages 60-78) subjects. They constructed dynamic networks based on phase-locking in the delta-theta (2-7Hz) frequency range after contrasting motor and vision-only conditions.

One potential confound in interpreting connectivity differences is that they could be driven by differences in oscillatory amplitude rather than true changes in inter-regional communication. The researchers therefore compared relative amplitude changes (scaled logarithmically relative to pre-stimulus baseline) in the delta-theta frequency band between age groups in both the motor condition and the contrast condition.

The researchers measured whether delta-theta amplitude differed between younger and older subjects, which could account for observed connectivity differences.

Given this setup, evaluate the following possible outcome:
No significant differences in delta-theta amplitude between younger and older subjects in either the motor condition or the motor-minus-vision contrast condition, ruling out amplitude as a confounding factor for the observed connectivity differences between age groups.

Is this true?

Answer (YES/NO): YES